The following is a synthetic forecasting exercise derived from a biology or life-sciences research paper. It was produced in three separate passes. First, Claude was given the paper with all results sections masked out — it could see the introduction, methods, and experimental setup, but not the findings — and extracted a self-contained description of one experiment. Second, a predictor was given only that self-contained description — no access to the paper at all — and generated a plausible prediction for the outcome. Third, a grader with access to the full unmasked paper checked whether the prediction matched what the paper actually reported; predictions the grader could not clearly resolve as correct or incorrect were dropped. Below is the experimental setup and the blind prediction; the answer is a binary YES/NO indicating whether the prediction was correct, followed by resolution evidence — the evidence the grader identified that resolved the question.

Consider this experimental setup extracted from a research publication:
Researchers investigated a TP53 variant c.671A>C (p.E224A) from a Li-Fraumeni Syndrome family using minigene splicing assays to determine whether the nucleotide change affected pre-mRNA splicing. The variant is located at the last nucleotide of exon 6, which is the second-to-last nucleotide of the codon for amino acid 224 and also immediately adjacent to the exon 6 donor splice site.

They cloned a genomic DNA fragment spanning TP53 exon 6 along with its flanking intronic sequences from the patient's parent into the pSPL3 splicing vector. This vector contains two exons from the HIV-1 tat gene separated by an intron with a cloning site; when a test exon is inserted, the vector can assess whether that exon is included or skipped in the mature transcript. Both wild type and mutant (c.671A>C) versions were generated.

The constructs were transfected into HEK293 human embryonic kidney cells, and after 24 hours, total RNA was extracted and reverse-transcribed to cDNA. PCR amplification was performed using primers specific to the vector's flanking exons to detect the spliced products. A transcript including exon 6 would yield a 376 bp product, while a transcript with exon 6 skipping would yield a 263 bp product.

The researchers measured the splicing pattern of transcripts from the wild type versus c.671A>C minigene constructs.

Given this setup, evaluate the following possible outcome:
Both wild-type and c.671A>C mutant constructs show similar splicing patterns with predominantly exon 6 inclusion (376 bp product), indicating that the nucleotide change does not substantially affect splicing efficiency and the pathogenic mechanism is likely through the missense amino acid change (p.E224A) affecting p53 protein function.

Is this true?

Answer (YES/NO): NO